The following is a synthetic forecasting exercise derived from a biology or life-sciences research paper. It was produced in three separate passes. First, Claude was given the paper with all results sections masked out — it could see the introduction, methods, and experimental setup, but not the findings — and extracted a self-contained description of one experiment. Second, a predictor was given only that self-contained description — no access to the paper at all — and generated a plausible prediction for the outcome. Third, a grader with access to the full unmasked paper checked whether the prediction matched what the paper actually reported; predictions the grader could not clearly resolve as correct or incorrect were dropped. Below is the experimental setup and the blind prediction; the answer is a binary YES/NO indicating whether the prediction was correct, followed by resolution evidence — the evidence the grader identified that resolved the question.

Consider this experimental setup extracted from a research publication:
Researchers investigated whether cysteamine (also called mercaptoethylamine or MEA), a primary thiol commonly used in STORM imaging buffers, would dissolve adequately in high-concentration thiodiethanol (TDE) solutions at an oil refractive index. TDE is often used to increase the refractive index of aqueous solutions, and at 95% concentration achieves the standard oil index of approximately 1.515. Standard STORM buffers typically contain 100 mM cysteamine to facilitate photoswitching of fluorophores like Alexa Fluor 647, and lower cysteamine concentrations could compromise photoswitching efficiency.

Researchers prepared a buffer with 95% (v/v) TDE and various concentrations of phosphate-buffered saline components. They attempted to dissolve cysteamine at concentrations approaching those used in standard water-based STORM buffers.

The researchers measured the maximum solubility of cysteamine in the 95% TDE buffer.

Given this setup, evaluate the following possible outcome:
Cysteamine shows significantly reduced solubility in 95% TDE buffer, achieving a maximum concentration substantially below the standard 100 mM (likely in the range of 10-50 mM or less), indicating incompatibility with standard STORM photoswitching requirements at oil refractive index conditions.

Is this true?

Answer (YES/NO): NO